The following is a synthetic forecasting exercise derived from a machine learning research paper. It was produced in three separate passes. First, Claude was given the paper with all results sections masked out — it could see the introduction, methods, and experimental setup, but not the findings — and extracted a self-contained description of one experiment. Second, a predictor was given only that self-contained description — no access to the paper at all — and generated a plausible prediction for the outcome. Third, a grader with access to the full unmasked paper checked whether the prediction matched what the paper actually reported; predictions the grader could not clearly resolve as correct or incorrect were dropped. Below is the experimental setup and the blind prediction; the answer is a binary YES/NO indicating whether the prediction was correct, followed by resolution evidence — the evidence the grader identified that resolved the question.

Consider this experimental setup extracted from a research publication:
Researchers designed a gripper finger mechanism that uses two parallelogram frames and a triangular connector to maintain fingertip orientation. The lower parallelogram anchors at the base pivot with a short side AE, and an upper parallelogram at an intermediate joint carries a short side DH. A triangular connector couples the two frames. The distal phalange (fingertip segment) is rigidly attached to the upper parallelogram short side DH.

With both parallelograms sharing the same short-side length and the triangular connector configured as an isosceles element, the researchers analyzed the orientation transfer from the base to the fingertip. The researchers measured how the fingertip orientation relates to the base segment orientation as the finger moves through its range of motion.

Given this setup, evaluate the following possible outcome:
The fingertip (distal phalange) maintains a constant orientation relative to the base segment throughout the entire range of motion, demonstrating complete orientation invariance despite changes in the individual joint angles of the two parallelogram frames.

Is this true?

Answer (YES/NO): NO